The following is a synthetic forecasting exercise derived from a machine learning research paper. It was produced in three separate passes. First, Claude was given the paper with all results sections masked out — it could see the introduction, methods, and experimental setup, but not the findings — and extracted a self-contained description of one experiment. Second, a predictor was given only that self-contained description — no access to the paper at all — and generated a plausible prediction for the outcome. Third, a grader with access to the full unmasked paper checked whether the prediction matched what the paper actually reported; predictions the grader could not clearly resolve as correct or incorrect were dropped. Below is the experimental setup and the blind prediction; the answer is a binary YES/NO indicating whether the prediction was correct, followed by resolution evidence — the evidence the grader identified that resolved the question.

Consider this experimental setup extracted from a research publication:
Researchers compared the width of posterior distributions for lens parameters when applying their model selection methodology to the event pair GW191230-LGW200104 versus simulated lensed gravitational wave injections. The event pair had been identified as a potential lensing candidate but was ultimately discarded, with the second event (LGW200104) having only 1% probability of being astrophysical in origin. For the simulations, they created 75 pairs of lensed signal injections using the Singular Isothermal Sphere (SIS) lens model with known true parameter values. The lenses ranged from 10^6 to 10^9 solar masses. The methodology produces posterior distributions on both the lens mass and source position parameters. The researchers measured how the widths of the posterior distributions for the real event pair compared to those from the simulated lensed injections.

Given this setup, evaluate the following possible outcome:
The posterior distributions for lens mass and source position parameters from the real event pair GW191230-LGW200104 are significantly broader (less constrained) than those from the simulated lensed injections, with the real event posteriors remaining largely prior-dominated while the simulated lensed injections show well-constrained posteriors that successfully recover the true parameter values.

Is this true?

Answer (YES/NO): YES